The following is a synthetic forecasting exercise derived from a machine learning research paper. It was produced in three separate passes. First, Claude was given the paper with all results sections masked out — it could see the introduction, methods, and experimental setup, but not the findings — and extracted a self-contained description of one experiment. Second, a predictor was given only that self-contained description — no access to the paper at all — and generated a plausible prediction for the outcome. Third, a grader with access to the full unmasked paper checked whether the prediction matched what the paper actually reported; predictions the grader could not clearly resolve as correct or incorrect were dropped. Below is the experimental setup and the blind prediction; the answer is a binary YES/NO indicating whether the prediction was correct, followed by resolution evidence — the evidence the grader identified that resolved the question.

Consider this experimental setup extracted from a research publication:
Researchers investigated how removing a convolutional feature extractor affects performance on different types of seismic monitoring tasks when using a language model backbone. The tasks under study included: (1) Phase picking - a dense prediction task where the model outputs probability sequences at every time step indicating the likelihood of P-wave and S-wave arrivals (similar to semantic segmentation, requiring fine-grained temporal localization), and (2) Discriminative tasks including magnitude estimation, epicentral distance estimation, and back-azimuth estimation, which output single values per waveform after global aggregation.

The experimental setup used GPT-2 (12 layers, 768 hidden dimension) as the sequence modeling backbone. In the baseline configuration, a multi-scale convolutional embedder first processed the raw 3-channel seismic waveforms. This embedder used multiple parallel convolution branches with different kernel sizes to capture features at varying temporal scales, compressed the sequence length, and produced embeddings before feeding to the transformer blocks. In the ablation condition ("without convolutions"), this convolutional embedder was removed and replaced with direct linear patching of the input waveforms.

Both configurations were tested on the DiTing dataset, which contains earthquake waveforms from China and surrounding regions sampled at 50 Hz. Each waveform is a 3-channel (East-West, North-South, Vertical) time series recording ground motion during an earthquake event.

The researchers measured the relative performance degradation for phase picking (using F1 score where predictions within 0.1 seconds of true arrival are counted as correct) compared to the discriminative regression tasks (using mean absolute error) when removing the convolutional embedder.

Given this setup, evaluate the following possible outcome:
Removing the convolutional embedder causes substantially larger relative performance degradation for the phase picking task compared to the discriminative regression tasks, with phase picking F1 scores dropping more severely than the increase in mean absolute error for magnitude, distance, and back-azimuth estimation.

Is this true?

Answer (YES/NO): NO